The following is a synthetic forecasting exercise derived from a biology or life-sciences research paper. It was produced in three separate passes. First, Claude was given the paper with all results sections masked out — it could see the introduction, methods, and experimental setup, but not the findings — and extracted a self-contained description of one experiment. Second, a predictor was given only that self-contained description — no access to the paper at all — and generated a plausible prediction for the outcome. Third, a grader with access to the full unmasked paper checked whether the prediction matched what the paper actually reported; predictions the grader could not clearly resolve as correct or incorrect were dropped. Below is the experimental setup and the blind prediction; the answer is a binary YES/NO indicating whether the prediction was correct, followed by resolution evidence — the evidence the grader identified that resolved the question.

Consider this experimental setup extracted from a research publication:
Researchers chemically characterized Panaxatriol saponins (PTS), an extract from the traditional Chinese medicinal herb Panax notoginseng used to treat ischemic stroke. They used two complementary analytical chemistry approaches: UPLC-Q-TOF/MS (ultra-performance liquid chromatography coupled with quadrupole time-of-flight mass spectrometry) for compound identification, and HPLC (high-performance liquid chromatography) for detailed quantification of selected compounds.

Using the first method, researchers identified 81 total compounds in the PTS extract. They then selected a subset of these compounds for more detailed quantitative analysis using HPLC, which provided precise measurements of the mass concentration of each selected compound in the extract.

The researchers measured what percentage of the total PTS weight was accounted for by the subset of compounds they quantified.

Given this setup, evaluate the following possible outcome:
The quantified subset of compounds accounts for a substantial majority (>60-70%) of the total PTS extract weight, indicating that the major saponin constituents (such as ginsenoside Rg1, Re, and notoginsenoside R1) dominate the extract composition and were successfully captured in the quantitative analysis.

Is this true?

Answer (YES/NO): YES